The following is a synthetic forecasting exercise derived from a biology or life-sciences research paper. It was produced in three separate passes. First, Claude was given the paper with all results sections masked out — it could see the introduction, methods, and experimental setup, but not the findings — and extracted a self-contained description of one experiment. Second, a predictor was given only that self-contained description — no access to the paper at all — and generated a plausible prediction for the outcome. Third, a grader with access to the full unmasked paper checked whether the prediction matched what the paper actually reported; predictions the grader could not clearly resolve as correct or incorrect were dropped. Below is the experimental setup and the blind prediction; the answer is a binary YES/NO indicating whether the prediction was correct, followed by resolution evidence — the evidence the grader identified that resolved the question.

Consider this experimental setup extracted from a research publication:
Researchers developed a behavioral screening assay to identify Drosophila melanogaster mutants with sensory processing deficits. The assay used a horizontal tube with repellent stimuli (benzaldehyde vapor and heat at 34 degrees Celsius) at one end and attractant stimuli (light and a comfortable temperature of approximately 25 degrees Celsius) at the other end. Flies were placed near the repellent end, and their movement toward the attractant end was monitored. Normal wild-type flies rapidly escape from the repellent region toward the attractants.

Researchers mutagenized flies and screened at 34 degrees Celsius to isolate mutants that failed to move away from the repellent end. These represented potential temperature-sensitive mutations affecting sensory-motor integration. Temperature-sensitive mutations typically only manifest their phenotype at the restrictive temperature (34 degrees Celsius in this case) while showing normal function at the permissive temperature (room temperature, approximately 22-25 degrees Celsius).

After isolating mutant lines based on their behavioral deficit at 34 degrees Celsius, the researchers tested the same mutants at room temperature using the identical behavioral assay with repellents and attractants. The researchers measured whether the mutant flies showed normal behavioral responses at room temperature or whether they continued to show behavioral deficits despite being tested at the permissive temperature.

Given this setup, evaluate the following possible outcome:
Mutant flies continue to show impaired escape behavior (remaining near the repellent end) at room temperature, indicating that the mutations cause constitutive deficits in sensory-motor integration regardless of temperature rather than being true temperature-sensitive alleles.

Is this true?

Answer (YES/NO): YES